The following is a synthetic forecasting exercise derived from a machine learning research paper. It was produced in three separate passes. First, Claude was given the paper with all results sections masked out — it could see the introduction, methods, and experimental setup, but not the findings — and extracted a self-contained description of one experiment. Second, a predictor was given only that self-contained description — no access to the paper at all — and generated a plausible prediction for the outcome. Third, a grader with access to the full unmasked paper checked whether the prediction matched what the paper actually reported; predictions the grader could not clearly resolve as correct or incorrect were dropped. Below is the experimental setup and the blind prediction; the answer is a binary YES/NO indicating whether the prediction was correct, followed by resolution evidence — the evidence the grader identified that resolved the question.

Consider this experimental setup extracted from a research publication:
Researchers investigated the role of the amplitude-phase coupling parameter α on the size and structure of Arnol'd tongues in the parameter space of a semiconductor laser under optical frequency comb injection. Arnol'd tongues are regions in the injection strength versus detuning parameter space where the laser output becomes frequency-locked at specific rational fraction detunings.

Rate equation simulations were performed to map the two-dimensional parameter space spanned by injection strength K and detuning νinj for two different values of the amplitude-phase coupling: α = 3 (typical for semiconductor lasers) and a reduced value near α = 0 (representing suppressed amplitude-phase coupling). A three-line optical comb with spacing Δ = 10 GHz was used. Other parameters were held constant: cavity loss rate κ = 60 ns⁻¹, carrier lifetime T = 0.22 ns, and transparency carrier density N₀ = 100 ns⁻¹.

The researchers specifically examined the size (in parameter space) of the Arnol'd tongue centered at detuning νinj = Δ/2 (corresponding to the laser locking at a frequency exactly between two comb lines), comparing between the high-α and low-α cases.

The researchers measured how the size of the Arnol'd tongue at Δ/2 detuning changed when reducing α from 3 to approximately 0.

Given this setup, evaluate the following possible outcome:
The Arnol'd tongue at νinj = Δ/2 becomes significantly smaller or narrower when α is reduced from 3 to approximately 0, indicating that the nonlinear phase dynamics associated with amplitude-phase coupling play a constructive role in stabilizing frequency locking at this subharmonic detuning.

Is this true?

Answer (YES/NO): NO